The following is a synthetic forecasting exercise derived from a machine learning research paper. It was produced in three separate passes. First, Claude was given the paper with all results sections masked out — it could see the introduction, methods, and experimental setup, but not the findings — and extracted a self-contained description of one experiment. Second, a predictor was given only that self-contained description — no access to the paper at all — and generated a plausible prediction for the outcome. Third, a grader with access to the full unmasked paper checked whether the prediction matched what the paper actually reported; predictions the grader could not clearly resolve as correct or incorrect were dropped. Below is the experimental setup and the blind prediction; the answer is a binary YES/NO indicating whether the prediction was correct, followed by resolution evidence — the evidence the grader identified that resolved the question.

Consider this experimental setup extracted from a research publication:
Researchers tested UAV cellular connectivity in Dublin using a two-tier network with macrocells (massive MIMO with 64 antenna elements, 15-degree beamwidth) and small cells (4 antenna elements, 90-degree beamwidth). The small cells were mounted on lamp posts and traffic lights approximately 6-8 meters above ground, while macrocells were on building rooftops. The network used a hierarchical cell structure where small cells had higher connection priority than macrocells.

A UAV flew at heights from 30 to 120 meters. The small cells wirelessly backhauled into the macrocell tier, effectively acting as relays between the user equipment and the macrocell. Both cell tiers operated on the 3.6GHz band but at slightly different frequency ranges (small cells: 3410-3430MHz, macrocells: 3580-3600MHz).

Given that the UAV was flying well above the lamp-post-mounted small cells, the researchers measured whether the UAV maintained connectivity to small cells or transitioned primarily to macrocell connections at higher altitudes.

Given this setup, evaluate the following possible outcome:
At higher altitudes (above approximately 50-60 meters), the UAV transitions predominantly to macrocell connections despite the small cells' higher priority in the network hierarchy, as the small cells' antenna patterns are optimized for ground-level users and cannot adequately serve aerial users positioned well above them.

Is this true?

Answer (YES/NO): NO